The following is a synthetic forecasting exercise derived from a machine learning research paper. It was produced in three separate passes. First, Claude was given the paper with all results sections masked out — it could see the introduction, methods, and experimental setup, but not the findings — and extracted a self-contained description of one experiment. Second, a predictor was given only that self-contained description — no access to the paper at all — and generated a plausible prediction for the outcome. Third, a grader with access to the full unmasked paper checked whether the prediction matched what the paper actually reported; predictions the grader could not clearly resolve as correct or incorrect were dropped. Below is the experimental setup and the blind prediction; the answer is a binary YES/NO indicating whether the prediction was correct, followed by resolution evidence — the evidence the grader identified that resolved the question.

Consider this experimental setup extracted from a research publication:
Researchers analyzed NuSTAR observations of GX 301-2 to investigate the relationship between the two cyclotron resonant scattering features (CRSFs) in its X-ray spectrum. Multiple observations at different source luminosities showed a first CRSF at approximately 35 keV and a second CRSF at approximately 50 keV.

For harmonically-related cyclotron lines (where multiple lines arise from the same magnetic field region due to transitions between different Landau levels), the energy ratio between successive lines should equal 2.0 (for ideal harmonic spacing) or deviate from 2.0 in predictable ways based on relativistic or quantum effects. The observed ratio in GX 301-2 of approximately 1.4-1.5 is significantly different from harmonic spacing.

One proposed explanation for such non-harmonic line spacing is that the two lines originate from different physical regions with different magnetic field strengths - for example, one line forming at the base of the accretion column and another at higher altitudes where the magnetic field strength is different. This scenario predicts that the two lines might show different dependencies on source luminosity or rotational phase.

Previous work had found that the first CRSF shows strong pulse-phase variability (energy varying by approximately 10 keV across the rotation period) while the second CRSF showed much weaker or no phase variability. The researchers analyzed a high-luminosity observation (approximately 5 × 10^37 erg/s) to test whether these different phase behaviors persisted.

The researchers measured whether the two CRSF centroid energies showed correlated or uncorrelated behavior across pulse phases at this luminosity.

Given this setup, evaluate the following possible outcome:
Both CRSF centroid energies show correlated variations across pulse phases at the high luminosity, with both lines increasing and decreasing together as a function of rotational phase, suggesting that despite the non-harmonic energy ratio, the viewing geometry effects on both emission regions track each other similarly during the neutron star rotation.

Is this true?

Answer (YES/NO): NO